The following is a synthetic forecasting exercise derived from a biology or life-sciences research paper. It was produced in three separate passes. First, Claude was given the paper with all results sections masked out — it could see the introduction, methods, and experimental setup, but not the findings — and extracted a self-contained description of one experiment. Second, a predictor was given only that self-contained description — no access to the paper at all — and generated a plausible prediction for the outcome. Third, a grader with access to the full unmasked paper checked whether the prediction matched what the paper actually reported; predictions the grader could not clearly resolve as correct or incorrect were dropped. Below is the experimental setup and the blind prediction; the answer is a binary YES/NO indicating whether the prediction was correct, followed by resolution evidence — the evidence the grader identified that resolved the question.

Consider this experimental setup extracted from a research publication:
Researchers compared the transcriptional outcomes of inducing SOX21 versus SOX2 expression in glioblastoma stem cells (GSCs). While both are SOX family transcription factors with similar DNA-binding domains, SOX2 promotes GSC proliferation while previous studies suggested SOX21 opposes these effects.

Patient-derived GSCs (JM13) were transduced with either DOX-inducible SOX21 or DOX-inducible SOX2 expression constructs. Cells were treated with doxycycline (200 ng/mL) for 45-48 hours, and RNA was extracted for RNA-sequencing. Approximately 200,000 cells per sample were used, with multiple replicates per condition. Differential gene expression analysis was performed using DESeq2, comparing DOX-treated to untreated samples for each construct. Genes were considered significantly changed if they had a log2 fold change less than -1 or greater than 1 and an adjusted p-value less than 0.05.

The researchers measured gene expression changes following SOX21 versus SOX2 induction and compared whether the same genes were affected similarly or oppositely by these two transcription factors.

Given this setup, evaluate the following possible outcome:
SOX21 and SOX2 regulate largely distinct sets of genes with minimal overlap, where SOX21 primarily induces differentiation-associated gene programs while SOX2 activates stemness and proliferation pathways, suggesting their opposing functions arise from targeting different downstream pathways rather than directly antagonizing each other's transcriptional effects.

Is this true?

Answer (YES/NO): YES